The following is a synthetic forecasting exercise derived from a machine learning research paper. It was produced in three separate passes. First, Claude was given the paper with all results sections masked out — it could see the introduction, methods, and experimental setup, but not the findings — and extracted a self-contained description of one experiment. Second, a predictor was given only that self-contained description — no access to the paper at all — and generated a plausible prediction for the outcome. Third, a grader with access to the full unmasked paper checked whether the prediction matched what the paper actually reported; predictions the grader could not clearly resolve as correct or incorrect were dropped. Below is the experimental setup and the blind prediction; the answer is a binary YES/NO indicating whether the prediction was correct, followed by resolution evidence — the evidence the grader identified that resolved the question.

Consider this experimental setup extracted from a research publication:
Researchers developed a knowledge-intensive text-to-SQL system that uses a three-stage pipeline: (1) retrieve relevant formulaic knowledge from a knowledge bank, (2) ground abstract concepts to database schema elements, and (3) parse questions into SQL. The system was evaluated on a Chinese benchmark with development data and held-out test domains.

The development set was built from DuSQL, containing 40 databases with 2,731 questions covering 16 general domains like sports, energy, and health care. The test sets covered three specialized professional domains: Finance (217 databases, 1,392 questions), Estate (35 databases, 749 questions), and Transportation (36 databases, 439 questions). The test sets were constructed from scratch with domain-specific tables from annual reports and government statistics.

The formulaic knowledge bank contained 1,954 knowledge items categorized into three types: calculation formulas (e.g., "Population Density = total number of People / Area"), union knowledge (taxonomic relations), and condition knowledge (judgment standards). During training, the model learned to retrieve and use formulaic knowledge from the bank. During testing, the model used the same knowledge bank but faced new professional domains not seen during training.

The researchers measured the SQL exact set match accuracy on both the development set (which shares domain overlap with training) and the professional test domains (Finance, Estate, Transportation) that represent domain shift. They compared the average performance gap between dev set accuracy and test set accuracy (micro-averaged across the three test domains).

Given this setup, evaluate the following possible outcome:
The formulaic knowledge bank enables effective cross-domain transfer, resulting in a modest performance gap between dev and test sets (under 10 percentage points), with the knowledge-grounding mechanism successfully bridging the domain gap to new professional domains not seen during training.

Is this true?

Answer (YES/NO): NO